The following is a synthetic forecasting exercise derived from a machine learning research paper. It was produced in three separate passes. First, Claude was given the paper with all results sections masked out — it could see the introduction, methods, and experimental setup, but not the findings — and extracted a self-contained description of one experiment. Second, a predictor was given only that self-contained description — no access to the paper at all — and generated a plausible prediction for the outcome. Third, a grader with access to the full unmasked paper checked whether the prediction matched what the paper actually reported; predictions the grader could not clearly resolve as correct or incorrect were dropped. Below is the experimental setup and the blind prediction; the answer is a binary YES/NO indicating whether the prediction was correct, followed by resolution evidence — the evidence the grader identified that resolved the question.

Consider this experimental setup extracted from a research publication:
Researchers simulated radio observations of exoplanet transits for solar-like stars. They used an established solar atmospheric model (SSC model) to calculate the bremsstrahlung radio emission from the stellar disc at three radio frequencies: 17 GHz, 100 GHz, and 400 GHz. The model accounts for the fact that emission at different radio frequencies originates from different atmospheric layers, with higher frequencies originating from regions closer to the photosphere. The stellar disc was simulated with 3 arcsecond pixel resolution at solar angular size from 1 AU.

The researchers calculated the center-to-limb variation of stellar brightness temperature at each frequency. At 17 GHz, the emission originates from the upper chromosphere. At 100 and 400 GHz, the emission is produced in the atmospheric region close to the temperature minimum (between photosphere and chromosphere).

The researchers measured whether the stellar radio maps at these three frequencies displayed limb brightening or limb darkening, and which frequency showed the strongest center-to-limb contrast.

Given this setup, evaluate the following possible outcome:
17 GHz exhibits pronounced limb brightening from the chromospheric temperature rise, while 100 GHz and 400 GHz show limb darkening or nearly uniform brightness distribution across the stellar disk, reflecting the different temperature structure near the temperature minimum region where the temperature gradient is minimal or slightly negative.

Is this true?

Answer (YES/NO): NO